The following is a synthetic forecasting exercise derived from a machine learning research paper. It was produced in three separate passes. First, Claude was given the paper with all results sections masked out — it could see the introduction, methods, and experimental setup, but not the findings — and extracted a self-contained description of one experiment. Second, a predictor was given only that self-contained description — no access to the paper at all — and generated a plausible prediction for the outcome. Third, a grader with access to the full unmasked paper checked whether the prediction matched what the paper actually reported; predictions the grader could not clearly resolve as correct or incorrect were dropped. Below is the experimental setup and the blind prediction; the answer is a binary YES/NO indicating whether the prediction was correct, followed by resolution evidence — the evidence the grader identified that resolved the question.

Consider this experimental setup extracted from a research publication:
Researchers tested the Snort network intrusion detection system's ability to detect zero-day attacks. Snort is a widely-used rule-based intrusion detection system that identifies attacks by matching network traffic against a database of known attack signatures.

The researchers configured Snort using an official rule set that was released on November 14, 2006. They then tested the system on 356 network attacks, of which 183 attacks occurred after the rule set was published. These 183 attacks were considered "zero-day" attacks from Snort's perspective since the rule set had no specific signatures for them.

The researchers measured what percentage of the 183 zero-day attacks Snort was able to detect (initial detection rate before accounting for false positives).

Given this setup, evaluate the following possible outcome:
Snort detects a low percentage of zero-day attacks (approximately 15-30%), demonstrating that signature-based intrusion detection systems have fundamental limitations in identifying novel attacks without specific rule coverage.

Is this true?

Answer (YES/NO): YES